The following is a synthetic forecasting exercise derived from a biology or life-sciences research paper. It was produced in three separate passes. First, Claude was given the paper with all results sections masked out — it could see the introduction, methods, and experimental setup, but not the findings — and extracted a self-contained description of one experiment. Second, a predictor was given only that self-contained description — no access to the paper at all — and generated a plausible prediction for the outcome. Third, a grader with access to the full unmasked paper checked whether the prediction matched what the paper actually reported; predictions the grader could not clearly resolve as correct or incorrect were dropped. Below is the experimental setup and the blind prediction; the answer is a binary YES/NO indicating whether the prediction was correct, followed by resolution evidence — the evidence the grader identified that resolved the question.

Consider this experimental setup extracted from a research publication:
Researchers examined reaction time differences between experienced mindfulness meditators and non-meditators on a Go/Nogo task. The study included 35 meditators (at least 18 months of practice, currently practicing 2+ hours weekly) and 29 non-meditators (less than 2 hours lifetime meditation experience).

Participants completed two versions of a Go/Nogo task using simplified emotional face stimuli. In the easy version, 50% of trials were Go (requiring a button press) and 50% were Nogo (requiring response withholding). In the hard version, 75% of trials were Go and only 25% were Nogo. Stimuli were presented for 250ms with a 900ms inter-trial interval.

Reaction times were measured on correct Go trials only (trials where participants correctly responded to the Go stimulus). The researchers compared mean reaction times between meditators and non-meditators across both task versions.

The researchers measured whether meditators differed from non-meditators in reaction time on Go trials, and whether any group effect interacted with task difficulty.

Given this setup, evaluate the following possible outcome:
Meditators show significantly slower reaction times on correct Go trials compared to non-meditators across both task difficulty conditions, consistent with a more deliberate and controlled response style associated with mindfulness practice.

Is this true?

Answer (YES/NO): NO